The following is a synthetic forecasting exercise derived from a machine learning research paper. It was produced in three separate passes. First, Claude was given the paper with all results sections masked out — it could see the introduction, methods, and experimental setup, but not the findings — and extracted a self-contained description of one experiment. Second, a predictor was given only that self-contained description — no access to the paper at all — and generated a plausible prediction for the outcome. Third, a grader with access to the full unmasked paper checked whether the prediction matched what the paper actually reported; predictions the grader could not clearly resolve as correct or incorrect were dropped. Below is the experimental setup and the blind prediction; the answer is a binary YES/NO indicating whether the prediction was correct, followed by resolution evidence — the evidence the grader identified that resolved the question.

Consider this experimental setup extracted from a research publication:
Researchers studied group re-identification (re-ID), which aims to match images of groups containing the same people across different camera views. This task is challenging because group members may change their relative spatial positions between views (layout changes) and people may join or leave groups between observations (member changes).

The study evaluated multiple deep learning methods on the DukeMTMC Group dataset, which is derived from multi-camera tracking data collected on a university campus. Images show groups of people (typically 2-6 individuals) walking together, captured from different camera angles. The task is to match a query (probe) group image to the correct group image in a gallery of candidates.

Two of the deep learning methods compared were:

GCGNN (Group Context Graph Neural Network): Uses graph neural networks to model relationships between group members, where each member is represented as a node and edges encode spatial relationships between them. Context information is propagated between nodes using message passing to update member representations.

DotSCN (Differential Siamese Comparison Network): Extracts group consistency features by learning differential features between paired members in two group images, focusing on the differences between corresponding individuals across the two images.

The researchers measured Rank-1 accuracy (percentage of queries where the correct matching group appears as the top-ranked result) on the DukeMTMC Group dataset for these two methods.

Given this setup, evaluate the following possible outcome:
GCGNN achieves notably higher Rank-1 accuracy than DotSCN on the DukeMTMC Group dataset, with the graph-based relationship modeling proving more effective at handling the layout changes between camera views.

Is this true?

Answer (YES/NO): NO